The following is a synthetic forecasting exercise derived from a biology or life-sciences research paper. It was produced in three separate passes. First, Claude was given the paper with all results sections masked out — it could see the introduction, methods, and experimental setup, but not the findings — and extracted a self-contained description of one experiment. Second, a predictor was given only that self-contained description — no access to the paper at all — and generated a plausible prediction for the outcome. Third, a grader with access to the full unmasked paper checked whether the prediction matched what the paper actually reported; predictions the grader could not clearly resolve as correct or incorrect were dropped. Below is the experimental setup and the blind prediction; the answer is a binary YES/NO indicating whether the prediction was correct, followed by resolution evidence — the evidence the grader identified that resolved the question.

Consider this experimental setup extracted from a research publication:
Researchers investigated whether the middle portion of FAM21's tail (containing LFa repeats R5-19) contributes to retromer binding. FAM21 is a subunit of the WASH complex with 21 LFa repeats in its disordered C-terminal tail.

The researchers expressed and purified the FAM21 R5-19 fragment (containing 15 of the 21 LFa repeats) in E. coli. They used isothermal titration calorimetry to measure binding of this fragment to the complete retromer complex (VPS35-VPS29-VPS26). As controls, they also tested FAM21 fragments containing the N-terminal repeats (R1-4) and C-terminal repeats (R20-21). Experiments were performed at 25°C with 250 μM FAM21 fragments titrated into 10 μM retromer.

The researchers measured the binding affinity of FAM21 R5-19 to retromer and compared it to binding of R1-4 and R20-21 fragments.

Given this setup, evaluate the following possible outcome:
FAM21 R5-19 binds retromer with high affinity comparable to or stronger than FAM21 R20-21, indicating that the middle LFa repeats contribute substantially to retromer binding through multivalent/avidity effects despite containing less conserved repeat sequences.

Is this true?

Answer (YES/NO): NO